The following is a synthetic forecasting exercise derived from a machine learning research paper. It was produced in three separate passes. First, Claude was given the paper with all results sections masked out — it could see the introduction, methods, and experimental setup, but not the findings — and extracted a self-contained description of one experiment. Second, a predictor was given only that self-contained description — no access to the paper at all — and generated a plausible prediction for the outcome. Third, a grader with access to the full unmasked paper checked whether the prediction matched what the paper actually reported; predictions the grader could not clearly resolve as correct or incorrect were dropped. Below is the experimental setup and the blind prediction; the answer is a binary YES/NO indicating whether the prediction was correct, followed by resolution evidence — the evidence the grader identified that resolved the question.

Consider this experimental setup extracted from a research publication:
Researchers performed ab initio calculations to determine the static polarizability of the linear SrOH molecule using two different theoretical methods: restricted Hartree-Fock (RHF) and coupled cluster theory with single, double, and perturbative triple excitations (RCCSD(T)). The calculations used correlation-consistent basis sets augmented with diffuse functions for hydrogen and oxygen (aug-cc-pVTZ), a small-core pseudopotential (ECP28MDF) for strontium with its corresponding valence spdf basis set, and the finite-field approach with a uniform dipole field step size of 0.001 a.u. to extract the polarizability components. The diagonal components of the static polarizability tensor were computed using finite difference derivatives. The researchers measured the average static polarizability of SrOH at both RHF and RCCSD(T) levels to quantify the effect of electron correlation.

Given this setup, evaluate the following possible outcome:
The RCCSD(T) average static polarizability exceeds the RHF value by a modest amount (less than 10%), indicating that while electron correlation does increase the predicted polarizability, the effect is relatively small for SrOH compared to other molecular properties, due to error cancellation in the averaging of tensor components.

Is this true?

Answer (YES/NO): NO